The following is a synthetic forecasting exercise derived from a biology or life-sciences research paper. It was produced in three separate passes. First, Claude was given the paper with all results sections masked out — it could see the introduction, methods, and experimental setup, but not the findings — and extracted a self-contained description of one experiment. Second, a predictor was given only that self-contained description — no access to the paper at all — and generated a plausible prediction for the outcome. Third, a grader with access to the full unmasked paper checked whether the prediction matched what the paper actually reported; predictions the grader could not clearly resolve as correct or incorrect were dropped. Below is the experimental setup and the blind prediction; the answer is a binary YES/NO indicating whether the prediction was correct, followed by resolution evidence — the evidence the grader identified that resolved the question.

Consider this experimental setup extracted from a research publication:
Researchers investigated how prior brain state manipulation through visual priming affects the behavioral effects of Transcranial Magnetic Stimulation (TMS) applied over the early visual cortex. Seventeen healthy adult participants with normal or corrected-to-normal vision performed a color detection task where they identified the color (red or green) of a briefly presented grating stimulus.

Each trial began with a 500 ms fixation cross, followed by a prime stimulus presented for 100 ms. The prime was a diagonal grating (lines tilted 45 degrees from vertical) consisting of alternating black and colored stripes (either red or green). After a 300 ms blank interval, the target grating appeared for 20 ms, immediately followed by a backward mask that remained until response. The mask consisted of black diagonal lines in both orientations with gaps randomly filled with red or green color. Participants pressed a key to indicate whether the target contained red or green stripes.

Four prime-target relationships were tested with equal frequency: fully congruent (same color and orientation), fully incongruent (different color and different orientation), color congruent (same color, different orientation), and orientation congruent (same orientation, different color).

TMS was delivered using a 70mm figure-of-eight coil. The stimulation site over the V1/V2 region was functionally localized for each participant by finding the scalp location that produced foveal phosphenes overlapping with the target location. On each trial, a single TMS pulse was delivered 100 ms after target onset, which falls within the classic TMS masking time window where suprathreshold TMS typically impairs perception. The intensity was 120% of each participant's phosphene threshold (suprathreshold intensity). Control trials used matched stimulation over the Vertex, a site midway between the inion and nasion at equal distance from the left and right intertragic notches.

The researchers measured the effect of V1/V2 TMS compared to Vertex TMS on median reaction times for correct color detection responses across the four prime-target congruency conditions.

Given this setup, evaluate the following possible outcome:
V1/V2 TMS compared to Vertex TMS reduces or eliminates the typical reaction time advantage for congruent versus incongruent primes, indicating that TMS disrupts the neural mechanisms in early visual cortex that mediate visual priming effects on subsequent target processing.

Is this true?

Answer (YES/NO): NO